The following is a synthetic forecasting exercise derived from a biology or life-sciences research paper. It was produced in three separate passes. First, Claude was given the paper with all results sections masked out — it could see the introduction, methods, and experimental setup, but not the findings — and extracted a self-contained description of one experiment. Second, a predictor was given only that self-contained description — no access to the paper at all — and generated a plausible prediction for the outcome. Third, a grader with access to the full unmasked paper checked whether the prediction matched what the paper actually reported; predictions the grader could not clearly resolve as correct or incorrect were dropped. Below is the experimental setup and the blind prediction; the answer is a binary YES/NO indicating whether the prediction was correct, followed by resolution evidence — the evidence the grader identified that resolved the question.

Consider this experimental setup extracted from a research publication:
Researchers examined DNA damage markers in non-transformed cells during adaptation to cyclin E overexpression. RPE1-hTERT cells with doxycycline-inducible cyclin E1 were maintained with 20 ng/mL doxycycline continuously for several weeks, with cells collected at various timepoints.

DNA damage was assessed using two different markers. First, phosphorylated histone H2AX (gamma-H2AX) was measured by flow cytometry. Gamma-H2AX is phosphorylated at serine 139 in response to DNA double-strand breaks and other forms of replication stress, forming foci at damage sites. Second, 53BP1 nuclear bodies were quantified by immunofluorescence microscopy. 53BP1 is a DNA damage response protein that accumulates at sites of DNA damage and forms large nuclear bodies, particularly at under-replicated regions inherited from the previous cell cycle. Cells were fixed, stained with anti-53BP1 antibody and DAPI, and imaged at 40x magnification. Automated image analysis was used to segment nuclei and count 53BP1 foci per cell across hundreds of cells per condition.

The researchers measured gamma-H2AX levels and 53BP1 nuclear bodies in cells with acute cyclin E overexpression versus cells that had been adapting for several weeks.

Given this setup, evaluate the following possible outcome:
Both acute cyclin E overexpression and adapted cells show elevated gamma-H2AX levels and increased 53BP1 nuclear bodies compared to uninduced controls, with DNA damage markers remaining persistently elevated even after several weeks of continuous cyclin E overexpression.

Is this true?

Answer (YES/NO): NO